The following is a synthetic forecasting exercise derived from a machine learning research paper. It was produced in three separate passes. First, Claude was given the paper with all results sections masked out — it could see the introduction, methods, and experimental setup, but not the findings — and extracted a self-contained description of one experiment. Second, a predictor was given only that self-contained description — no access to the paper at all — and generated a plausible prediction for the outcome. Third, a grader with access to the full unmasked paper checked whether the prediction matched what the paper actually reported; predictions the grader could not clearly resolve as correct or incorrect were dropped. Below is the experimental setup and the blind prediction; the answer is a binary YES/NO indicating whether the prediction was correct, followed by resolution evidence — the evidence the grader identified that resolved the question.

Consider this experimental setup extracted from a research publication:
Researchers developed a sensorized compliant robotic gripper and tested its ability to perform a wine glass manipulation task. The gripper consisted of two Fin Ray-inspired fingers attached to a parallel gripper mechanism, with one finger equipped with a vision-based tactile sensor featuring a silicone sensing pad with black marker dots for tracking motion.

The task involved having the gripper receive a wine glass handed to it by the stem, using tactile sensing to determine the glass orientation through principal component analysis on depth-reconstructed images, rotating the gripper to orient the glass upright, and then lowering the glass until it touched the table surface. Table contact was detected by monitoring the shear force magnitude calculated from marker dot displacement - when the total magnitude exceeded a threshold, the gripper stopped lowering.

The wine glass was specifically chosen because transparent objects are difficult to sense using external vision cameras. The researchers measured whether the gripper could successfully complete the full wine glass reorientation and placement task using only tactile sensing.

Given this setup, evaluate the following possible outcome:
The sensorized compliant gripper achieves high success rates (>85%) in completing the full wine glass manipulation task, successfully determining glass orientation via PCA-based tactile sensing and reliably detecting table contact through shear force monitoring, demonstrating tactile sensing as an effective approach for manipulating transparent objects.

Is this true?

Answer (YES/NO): NO